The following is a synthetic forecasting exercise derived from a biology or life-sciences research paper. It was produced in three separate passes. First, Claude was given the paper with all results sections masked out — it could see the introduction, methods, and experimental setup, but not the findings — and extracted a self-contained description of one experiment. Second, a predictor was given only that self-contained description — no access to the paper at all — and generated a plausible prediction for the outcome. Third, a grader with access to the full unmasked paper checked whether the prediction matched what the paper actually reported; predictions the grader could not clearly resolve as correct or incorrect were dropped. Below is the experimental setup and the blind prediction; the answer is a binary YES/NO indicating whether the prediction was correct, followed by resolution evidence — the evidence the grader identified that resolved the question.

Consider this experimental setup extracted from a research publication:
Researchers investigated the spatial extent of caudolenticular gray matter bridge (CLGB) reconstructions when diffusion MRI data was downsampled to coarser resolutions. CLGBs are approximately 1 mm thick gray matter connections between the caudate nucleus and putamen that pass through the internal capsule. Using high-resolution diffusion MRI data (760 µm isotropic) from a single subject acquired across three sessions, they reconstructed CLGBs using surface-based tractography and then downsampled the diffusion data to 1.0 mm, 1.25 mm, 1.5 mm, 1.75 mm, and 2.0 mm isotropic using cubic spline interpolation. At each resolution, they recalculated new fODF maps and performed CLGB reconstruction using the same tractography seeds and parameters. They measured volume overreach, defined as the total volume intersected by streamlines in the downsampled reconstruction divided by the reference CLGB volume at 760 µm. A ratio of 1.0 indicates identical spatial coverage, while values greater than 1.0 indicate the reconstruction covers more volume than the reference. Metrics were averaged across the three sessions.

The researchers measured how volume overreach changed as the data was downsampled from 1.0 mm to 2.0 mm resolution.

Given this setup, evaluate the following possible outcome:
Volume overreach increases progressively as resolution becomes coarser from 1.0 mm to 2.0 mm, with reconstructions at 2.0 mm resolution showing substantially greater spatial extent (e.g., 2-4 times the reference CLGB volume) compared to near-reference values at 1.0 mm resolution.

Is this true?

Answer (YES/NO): NO